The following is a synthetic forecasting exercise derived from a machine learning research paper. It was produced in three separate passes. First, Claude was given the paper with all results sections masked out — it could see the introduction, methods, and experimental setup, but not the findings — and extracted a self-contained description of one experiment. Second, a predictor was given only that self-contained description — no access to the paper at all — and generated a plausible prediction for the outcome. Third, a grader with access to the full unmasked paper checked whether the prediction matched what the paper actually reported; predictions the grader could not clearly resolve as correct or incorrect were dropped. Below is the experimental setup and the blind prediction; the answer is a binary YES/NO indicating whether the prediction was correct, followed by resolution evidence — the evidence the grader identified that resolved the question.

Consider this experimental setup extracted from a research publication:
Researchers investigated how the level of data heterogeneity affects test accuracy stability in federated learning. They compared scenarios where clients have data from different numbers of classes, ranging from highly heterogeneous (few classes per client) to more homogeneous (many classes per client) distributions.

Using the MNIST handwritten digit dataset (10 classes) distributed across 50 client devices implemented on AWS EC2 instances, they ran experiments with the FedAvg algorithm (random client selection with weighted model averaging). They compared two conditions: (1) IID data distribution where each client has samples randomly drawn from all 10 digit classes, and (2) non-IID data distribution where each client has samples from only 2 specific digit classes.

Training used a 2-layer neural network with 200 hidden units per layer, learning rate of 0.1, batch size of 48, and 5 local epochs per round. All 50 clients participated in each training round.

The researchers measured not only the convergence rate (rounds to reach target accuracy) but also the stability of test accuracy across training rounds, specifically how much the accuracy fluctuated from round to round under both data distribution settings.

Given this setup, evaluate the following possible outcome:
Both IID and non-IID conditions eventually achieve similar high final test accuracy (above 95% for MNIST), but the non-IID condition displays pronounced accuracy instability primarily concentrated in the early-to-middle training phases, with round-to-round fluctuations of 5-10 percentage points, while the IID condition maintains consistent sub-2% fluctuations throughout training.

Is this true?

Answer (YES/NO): NO